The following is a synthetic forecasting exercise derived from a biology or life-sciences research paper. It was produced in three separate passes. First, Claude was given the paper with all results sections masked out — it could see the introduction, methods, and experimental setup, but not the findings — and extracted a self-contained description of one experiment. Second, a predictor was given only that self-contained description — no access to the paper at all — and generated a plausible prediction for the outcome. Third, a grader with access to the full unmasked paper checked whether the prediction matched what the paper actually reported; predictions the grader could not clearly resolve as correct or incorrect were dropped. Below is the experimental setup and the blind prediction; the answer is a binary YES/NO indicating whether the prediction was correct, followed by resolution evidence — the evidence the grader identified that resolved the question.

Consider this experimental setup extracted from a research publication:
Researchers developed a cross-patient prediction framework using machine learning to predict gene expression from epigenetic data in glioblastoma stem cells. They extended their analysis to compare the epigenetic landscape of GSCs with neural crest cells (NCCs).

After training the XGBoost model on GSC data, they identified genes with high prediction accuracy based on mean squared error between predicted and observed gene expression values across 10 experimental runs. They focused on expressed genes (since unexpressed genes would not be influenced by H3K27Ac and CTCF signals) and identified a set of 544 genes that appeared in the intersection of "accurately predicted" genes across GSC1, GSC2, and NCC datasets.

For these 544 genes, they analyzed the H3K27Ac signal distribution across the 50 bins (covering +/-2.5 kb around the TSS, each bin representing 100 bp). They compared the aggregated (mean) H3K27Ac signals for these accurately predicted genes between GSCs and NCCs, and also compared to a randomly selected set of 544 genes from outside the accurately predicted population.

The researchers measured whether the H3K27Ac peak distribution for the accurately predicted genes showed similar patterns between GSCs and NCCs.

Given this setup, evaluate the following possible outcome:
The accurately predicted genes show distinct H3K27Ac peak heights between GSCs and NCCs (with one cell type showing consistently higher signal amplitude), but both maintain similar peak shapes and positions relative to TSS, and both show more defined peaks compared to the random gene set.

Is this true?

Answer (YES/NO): NO